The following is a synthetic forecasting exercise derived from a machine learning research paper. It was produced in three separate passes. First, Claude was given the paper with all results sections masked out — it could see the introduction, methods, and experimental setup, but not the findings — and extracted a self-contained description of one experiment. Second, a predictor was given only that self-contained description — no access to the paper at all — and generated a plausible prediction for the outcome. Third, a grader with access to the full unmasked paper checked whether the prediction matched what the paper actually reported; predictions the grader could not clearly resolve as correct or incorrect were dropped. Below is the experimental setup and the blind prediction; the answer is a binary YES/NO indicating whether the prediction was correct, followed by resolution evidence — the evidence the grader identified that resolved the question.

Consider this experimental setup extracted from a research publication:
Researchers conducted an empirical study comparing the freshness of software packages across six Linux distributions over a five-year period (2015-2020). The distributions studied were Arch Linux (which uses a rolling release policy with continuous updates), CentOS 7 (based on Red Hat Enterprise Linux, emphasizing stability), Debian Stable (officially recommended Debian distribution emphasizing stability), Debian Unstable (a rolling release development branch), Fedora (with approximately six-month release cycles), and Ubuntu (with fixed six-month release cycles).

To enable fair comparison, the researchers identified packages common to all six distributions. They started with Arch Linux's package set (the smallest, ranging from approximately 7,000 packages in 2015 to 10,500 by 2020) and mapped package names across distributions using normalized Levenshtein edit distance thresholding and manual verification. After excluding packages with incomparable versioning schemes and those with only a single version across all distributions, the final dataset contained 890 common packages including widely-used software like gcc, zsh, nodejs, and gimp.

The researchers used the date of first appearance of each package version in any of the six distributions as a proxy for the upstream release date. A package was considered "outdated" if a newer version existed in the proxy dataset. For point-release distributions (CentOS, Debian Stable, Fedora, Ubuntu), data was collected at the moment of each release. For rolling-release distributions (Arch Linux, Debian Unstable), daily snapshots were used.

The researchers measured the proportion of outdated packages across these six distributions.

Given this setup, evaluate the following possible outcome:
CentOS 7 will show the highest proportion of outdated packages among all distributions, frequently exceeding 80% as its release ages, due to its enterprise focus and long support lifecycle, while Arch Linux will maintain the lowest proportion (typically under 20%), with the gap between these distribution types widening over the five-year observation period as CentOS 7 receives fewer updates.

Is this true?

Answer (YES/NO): YES